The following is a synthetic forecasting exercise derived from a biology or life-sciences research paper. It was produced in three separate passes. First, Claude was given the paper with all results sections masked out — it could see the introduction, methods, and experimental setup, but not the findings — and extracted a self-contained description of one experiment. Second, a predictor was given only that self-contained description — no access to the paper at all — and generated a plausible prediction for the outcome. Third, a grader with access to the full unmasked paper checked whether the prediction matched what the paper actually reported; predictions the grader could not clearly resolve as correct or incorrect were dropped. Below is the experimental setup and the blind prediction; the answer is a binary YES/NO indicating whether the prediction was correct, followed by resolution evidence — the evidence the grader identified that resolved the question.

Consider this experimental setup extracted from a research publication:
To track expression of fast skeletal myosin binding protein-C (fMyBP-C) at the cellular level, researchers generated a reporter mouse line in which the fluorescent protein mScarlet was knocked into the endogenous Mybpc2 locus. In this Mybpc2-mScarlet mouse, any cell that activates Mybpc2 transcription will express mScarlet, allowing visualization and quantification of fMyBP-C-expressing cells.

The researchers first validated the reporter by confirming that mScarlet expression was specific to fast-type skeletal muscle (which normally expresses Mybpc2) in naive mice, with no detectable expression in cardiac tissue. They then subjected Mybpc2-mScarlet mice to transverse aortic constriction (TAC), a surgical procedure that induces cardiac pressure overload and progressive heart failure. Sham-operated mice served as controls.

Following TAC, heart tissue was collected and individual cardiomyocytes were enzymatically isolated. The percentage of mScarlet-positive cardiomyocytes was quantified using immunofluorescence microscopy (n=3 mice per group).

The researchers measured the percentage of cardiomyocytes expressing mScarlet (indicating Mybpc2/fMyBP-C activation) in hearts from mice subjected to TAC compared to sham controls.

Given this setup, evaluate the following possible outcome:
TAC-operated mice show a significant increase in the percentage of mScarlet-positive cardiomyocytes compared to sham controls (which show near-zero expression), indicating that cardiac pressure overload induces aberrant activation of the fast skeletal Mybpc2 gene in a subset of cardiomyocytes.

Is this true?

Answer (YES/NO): NO